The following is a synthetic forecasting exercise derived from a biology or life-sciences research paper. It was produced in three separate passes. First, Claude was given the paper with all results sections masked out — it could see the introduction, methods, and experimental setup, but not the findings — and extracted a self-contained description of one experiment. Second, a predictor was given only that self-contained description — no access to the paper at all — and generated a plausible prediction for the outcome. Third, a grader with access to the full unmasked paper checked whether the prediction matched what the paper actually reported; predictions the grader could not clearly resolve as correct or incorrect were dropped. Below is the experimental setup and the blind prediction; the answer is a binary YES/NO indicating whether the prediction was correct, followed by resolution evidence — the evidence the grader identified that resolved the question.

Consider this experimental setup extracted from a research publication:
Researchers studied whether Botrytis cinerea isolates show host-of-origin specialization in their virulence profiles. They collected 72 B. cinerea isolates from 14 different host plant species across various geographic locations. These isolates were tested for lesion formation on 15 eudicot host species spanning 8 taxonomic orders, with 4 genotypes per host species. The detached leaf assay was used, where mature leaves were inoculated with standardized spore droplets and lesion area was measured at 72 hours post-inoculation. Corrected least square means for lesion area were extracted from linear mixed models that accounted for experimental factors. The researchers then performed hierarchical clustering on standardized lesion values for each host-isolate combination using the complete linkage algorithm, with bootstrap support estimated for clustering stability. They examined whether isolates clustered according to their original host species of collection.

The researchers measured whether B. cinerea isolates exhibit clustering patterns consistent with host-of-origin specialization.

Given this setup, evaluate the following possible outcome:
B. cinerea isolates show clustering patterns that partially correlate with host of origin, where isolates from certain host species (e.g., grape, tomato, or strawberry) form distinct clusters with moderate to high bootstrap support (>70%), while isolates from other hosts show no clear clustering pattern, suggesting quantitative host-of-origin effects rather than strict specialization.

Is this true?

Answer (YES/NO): NO